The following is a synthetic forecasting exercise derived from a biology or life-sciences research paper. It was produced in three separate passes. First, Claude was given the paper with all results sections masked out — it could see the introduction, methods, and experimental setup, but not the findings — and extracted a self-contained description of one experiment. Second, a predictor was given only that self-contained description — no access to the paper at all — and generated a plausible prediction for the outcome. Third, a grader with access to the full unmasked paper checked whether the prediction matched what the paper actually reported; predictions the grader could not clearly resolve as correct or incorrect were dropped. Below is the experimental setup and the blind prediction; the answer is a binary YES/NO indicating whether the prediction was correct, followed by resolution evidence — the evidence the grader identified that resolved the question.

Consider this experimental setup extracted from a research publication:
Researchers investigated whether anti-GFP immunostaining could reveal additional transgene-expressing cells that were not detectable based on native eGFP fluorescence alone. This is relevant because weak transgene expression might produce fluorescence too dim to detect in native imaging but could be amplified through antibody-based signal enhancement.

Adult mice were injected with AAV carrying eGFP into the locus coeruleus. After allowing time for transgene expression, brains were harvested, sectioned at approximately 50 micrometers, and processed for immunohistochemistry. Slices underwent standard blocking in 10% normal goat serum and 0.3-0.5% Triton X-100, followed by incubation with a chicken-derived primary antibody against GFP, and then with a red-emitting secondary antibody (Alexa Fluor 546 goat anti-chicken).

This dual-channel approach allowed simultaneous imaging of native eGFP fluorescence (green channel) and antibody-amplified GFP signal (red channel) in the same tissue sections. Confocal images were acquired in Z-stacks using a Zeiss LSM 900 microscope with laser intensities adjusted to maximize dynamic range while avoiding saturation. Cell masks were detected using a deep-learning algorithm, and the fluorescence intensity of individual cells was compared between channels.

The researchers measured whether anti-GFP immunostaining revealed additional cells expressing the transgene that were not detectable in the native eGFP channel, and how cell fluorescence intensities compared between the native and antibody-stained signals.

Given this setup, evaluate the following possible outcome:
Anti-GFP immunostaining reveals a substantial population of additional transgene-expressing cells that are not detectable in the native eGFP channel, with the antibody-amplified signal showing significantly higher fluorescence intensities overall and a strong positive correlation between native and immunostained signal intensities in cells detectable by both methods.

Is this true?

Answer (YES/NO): NO